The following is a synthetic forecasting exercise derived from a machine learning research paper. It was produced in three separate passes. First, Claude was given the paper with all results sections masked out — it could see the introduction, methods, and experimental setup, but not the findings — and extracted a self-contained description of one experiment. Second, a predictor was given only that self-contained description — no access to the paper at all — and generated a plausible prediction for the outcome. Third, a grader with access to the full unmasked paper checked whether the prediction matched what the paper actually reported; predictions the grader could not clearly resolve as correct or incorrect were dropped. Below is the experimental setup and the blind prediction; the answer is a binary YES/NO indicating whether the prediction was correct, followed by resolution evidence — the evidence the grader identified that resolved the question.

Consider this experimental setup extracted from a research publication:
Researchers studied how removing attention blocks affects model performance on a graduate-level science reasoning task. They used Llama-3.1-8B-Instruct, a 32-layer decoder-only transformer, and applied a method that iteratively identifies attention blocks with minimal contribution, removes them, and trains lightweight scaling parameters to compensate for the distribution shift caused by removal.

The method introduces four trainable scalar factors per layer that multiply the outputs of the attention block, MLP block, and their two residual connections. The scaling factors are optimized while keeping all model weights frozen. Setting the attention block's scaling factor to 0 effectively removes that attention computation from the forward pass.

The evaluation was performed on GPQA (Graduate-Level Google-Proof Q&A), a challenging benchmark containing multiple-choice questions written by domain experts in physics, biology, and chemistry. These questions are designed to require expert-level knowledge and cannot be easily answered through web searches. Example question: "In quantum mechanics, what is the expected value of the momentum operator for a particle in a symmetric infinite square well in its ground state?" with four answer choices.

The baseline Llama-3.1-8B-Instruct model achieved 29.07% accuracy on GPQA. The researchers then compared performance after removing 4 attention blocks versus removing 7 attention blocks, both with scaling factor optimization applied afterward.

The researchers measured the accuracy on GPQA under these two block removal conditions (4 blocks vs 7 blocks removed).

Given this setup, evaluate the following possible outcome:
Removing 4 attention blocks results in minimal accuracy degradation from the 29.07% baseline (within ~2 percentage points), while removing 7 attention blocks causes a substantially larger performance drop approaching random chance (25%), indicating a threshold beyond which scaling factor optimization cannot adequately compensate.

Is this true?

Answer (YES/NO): NO